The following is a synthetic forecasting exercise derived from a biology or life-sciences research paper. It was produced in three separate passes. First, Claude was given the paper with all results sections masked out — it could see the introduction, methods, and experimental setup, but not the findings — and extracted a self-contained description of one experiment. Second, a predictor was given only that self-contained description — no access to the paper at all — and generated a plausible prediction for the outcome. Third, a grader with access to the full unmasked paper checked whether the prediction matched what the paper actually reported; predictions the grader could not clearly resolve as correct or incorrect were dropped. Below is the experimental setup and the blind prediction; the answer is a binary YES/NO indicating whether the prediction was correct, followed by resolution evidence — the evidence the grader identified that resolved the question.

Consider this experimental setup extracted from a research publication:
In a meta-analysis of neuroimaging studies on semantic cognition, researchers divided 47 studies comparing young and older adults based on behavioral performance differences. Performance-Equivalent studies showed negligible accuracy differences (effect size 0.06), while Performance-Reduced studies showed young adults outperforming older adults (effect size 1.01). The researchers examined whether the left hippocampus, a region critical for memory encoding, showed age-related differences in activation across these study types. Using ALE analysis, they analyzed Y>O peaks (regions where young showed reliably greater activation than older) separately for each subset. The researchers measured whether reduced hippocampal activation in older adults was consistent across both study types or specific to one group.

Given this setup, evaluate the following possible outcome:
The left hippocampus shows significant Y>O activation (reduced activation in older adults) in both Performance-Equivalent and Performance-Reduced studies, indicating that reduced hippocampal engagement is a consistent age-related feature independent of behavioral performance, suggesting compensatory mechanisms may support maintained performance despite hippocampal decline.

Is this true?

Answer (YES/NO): YES